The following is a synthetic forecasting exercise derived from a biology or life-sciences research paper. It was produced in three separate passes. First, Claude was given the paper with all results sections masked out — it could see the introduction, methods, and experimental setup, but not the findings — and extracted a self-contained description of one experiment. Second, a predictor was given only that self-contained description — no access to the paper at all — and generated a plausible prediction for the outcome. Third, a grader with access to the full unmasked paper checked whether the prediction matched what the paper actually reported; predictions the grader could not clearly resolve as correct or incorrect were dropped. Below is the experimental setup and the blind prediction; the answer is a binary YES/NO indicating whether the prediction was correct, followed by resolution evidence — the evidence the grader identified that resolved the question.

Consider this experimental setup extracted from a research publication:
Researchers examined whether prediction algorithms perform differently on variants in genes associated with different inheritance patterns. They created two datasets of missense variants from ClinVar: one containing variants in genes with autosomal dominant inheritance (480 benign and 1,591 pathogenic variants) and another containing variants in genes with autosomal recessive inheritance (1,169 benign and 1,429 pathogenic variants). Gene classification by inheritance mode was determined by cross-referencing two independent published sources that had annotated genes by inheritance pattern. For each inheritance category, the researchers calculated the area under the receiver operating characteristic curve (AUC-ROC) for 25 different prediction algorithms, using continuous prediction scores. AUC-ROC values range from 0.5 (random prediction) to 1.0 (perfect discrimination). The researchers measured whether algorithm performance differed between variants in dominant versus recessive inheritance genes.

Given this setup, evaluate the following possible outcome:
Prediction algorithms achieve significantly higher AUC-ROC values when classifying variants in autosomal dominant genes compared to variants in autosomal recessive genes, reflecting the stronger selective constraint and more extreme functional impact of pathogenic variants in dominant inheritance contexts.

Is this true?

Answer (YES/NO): NO